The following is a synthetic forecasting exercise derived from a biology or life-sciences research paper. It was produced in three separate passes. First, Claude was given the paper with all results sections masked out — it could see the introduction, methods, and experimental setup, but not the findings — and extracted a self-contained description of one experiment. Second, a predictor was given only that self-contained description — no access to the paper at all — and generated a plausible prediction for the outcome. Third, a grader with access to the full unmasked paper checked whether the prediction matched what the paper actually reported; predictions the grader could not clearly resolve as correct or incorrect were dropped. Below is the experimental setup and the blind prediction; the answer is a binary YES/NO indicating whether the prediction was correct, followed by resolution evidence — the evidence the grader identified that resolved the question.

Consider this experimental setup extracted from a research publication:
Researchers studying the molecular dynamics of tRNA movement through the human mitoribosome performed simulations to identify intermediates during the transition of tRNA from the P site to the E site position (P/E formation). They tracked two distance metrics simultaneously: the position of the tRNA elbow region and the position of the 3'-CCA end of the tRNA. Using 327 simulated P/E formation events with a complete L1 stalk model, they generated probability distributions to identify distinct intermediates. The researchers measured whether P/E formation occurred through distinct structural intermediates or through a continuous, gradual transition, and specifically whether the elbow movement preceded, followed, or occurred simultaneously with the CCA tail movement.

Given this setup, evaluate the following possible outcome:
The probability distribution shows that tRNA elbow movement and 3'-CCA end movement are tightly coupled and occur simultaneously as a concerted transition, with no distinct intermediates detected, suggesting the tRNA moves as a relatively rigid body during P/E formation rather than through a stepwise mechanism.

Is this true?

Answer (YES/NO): NO